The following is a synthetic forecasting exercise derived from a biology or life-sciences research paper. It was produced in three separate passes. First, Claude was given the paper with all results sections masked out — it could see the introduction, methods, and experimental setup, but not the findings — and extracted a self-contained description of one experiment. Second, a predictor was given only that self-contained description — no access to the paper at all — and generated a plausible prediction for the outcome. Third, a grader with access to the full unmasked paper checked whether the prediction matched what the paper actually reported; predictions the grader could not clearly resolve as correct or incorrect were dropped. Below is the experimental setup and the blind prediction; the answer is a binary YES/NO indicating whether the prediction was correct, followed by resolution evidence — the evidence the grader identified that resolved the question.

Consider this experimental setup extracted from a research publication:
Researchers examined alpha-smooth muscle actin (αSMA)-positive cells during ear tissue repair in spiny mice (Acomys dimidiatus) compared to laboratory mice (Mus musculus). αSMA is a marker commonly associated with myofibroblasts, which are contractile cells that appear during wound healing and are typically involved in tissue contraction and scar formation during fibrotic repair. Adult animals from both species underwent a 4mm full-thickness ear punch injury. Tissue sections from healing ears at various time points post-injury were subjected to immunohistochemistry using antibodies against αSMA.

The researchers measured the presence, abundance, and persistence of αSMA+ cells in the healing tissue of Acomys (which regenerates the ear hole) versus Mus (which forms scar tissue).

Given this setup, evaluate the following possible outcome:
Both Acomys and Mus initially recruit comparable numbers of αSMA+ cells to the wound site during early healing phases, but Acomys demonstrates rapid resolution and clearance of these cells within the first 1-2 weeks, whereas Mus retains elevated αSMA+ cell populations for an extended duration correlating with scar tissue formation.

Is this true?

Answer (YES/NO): NO